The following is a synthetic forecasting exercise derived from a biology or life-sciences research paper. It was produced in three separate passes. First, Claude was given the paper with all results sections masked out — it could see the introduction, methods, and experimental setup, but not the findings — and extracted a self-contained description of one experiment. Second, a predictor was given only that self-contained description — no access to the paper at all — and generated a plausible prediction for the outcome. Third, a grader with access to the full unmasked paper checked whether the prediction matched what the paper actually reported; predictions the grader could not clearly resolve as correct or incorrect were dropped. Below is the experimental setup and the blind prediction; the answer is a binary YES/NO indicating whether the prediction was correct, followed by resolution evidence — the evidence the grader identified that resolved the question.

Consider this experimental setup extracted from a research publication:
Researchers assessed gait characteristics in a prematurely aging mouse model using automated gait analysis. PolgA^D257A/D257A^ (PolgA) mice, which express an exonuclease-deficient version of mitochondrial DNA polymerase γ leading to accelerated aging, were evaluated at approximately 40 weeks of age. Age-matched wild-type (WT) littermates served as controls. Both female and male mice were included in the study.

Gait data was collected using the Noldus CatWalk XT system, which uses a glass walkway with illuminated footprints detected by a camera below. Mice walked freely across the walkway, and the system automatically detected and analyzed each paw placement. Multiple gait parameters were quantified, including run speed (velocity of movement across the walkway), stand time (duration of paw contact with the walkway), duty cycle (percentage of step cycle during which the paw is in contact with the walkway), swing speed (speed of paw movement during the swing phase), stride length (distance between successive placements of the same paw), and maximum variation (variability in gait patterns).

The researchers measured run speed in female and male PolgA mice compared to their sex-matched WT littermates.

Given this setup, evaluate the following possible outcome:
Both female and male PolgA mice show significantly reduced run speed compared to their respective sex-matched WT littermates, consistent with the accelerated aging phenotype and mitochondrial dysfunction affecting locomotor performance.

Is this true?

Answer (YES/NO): YES